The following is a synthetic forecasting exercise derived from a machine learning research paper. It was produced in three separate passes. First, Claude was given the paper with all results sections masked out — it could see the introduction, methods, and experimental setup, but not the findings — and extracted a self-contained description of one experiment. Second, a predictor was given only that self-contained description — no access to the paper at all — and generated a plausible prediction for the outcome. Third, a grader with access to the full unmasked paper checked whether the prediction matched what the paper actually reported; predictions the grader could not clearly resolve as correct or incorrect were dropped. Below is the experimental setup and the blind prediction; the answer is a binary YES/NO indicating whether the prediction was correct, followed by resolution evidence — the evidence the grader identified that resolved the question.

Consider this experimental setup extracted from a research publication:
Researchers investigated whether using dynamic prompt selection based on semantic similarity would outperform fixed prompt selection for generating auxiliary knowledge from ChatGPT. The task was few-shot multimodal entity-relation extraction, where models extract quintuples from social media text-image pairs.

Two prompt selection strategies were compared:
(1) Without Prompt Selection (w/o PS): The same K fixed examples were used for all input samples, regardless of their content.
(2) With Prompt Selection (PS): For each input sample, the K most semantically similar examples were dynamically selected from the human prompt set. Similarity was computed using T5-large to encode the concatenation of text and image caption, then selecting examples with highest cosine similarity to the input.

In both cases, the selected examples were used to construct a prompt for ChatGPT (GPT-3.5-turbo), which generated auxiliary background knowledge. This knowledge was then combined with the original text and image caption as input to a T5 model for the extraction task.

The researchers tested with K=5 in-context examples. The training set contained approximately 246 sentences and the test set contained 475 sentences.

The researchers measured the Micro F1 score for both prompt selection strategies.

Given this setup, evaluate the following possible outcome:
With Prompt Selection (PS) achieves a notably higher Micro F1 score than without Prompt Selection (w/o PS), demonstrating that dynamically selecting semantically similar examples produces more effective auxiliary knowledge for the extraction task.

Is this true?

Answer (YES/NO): NO